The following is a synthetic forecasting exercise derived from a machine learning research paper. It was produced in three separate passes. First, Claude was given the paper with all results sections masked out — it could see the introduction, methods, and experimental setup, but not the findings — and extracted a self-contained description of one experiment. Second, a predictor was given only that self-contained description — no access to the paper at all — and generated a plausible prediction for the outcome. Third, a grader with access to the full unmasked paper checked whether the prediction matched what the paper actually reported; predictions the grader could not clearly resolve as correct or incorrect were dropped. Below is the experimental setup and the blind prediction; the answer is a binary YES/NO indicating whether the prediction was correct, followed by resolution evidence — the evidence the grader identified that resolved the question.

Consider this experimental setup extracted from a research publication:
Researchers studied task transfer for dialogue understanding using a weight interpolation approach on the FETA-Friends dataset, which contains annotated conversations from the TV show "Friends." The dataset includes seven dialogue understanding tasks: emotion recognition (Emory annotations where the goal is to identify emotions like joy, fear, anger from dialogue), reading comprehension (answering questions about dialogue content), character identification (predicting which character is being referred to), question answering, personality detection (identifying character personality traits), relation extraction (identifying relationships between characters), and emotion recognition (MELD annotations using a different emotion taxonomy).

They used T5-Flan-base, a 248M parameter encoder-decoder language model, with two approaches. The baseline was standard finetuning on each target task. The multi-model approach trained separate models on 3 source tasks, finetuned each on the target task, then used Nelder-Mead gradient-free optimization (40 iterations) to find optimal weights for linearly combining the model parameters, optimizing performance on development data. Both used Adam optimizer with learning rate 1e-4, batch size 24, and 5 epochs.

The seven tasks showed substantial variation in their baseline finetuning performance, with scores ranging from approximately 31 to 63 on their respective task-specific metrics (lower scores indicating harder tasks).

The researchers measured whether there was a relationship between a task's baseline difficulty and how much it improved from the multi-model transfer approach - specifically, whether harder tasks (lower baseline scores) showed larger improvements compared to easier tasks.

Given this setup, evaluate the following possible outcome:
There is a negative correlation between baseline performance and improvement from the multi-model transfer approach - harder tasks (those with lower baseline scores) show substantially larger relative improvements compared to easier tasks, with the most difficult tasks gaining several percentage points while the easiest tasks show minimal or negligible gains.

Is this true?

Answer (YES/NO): NO